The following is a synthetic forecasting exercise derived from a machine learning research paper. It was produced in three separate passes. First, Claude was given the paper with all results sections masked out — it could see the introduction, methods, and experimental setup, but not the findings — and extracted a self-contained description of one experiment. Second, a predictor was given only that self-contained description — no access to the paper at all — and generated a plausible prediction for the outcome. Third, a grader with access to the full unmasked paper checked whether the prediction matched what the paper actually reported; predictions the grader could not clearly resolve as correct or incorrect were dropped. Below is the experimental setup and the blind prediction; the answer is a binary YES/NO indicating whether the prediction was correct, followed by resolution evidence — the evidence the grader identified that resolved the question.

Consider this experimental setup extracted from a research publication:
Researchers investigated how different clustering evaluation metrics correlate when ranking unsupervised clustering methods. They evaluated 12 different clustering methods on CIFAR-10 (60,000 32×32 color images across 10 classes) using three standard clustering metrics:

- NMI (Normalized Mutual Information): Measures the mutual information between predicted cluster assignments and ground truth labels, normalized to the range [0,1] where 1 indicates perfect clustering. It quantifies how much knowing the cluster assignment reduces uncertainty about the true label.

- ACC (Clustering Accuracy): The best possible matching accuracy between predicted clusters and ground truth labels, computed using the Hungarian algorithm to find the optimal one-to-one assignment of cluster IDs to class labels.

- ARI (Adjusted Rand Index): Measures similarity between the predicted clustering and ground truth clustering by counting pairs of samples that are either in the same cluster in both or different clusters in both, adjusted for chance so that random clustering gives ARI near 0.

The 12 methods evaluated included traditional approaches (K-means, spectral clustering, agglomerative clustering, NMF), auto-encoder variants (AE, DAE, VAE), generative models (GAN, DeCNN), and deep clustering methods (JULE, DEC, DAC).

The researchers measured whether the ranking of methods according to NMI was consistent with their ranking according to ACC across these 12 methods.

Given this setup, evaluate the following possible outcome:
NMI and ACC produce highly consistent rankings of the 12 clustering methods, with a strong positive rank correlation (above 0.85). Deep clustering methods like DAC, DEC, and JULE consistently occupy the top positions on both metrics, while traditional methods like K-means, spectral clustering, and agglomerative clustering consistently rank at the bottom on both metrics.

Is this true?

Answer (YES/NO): NO